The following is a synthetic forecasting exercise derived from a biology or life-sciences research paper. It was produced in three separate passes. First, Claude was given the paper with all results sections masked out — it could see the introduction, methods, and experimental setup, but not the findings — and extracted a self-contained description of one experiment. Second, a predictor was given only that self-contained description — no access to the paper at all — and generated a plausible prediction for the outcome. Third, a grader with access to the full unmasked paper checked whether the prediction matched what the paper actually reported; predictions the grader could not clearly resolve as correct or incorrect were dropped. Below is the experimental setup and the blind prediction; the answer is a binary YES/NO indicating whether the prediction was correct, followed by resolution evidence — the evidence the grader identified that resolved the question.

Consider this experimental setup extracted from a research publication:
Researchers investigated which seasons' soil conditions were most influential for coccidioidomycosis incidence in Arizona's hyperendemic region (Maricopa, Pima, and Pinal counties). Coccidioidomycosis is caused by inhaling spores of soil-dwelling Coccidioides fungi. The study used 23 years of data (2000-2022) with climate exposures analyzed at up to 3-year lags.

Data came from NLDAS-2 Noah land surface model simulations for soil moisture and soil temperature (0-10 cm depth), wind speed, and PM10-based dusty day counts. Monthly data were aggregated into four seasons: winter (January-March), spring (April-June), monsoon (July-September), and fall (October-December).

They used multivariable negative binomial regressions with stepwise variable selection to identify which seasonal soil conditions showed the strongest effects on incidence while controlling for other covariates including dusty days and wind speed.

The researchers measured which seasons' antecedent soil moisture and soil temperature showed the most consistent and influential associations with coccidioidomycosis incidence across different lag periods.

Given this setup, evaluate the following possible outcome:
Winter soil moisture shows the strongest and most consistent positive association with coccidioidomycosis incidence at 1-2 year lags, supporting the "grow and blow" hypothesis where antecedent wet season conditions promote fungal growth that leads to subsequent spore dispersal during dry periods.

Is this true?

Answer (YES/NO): NO